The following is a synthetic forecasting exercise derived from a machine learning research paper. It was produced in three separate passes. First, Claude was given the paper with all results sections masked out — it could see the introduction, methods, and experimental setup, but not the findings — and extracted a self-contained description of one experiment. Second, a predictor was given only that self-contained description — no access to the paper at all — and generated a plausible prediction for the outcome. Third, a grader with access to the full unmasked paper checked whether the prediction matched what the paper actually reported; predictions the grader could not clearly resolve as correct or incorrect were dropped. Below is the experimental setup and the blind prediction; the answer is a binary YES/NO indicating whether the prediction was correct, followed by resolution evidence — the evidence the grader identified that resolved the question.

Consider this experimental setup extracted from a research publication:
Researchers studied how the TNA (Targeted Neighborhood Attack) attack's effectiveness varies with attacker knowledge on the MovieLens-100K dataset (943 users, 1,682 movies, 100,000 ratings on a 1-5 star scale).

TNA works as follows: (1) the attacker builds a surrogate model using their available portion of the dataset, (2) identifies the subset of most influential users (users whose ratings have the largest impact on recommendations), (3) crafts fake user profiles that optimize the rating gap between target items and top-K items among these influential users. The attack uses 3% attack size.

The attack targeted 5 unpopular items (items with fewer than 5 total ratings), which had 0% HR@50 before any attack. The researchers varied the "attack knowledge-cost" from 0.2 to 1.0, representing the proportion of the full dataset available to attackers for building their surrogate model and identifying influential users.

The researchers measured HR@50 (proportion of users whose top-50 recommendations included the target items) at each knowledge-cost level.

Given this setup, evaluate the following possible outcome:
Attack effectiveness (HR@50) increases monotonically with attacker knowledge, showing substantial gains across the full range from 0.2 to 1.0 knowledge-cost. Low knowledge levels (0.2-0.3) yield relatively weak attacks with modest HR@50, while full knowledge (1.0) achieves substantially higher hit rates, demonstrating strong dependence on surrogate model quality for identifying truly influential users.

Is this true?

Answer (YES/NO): NO